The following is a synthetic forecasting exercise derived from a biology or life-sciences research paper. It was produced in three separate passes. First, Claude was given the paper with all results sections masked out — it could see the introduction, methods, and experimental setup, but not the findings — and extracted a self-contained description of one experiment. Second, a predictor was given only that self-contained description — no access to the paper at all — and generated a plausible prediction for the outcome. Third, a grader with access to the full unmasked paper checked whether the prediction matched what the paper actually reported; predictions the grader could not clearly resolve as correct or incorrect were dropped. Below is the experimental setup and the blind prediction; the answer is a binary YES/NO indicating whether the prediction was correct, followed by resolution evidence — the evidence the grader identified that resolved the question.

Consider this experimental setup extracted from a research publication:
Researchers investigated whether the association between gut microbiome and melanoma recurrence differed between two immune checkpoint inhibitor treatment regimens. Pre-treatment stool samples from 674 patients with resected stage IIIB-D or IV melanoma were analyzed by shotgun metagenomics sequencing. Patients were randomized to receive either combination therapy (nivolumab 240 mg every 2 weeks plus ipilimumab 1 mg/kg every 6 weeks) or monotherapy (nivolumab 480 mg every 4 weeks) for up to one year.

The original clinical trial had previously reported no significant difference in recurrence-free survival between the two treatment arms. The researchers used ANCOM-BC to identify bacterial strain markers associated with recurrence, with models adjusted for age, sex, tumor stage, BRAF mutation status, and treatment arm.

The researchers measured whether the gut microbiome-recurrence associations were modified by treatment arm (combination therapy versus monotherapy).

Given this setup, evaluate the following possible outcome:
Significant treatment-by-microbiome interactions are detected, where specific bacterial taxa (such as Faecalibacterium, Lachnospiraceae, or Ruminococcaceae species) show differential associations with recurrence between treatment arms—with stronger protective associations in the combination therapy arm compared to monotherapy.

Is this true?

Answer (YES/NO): NO